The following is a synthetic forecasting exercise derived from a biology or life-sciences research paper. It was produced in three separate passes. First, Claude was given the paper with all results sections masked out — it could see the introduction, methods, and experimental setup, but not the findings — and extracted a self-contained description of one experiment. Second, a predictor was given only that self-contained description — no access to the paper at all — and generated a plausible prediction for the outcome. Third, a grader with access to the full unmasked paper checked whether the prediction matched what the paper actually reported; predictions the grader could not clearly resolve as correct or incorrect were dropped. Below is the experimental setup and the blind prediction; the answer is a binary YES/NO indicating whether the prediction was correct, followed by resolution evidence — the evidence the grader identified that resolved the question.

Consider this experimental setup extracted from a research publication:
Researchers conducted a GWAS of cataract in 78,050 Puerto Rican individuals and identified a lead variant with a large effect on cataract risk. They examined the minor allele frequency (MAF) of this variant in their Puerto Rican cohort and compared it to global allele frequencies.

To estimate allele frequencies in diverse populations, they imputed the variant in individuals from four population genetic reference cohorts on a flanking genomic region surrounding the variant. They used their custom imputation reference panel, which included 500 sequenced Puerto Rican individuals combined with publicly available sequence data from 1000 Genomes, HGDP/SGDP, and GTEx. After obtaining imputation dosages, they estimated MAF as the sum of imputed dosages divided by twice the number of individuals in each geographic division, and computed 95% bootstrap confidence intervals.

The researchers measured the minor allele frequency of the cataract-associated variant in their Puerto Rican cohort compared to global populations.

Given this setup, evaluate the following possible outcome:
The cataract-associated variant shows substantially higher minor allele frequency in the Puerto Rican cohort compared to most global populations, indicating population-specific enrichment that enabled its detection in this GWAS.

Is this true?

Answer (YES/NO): YES